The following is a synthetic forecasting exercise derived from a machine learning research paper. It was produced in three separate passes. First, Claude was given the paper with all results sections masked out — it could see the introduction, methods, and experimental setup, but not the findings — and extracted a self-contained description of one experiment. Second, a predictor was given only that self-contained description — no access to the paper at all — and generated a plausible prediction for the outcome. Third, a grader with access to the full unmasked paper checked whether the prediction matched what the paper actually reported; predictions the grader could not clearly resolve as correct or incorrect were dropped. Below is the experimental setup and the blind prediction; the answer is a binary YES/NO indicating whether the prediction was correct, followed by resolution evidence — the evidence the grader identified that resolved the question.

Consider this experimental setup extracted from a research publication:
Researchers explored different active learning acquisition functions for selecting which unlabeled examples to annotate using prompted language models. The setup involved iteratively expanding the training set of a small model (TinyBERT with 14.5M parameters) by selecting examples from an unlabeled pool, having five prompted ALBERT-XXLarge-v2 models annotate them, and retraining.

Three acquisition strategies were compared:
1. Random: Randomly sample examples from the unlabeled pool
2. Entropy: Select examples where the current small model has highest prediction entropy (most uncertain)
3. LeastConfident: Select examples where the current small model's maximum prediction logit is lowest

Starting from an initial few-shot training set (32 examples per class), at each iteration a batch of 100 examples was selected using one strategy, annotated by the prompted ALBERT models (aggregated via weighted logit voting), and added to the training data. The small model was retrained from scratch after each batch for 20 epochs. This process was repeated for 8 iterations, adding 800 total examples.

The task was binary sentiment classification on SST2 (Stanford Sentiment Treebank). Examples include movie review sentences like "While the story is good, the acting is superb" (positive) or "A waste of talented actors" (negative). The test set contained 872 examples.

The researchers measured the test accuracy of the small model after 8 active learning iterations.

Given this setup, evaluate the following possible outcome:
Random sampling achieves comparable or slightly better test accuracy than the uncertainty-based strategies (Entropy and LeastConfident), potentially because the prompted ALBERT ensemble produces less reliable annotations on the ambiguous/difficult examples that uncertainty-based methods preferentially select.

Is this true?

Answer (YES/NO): NO